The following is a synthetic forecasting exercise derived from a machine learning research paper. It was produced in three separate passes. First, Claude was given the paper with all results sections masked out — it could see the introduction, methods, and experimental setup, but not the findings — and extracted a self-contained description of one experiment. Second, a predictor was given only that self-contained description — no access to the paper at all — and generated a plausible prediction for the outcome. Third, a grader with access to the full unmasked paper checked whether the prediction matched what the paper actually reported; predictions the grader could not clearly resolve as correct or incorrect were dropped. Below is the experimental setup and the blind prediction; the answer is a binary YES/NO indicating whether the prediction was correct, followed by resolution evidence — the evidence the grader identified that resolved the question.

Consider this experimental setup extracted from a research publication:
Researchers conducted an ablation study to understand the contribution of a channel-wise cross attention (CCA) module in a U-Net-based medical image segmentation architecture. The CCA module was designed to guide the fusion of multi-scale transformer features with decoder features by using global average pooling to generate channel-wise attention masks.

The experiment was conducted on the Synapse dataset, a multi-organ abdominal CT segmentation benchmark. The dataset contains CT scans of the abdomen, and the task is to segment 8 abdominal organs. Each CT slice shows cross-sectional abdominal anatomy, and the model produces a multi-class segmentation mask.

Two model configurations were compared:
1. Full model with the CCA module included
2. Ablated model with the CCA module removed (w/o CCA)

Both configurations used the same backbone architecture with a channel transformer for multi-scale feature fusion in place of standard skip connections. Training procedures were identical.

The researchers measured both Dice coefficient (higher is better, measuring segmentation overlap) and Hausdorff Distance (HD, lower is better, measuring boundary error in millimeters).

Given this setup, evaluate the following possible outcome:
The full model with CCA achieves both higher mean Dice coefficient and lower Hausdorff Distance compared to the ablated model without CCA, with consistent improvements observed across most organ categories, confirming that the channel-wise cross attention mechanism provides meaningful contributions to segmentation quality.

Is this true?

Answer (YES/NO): NO